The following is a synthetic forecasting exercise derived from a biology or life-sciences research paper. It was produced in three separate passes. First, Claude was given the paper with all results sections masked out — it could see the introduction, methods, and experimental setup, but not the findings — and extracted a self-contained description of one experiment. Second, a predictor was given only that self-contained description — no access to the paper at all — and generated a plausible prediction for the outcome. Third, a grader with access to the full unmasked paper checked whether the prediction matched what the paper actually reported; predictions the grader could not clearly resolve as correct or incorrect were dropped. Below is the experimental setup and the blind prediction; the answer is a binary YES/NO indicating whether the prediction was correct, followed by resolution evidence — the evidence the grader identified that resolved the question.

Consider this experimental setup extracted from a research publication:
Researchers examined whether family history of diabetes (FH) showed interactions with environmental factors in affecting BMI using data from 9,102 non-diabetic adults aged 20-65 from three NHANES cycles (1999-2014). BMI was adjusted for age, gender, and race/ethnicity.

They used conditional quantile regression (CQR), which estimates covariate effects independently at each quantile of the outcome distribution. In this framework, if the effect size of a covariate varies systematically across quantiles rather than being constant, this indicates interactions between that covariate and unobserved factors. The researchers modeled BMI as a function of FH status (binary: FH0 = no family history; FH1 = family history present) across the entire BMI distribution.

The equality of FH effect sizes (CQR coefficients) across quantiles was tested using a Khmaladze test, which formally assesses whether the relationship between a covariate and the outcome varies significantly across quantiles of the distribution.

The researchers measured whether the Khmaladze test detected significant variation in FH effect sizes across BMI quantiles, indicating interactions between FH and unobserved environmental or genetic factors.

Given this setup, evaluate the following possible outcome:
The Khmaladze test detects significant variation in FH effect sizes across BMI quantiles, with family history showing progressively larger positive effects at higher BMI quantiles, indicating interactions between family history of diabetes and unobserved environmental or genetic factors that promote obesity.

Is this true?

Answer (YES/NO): YES